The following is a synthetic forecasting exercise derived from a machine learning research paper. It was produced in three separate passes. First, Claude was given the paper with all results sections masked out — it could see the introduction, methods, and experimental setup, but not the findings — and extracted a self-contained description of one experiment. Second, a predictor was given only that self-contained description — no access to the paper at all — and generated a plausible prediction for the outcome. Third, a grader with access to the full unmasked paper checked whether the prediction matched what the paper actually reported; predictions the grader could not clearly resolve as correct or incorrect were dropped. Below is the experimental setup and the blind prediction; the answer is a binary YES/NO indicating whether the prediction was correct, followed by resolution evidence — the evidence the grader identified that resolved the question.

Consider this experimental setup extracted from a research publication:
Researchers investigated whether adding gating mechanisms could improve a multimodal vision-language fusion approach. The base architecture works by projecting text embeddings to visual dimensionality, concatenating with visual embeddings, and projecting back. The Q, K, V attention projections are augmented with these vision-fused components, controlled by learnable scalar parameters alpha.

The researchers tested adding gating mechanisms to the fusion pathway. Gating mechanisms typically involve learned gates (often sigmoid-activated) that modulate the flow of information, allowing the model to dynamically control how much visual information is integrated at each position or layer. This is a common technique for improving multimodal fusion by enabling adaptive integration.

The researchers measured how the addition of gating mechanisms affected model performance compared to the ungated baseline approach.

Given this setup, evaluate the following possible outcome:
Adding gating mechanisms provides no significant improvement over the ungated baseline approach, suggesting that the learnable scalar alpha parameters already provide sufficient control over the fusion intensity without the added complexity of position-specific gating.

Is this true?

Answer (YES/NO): NO